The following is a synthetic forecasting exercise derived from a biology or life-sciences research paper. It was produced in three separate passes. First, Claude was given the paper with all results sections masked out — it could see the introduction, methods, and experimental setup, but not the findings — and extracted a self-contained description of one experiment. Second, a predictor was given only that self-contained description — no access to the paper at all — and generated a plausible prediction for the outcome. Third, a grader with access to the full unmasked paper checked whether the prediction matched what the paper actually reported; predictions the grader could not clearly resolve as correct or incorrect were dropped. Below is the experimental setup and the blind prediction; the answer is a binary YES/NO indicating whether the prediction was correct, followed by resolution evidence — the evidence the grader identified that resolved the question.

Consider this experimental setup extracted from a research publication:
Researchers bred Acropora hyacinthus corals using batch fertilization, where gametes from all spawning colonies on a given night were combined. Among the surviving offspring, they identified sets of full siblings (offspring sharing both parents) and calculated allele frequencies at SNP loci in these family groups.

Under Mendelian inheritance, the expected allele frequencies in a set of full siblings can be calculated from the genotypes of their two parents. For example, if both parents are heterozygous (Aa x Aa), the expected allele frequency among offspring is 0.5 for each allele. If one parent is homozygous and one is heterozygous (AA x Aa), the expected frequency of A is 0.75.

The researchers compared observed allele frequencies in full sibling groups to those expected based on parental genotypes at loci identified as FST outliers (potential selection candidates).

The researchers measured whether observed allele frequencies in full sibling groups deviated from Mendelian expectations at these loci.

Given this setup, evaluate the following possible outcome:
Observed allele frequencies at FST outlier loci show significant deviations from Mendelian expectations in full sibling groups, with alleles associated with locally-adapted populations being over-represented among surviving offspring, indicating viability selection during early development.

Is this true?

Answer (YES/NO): NO